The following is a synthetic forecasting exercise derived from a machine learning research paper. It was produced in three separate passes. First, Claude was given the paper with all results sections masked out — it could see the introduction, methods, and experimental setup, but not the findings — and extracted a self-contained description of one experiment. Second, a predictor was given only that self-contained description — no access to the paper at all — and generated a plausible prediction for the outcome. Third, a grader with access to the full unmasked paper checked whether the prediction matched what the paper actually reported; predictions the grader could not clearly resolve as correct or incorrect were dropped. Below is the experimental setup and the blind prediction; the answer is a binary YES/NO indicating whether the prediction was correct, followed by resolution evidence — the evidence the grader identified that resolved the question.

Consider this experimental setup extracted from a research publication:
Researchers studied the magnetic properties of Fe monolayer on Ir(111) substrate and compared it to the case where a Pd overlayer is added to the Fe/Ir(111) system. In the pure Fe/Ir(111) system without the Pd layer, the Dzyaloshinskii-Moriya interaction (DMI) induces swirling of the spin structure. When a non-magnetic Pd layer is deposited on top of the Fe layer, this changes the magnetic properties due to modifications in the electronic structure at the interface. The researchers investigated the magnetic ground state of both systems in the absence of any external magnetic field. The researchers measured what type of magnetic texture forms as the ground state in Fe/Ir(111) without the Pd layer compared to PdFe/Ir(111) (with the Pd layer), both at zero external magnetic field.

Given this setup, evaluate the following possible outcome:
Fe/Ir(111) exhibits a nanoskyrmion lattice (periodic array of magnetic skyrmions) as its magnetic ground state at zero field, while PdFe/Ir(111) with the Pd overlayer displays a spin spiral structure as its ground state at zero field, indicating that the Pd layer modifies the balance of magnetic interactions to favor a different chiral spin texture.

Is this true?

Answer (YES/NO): YES